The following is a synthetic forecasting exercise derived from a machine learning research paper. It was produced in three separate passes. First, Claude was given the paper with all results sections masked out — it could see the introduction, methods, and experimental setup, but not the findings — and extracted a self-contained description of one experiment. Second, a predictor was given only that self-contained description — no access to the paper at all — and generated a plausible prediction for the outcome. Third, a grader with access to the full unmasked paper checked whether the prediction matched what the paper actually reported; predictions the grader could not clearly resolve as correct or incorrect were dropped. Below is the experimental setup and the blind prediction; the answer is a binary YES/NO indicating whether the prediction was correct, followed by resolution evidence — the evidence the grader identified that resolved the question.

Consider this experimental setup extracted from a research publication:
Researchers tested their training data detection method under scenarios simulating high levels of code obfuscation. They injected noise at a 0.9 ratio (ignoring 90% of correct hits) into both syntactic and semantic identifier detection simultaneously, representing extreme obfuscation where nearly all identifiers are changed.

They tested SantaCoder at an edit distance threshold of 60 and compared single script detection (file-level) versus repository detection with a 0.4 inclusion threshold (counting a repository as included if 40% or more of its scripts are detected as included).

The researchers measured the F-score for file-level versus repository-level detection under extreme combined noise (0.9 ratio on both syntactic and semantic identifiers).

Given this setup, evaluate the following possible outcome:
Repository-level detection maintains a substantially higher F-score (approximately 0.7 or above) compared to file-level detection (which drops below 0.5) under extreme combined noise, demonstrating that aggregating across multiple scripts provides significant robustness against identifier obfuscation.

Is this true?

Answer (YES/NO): NO